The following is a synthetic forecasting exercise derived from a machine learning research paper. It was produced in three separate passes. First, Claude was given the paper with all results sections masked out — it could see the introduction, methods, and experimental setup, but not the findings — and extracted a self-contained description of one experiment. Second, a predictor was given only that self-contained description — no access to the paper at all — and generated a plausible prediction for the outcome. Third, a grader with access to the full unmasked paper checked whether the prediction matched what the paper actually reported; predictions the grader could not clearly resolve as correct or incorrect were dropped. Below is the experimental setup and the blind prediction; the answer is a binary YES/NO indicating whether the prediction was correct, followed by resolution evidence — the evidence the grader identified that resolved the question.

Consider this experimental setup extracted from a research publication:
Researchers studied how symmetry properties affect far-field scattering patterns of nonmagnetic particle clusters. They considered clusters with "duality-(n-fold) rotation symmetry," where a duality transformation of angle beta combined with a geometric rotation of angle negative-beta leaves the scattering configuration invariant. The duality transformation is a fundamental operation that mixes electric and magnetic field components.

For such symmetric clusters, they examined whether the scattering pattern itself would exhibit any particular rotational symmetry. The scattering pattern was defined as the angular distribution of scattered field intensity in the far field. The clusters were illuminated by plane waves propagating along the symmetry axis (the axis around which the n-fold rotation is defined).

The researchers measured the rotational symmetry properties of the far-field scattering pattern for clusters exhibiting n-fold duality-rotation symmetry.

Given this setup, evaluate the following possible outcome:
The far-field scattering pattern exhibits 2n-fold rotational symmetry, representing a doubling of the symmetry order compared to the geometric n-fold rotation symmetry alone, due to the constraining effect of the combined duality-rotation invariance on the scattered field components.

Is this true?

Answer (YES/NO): NO